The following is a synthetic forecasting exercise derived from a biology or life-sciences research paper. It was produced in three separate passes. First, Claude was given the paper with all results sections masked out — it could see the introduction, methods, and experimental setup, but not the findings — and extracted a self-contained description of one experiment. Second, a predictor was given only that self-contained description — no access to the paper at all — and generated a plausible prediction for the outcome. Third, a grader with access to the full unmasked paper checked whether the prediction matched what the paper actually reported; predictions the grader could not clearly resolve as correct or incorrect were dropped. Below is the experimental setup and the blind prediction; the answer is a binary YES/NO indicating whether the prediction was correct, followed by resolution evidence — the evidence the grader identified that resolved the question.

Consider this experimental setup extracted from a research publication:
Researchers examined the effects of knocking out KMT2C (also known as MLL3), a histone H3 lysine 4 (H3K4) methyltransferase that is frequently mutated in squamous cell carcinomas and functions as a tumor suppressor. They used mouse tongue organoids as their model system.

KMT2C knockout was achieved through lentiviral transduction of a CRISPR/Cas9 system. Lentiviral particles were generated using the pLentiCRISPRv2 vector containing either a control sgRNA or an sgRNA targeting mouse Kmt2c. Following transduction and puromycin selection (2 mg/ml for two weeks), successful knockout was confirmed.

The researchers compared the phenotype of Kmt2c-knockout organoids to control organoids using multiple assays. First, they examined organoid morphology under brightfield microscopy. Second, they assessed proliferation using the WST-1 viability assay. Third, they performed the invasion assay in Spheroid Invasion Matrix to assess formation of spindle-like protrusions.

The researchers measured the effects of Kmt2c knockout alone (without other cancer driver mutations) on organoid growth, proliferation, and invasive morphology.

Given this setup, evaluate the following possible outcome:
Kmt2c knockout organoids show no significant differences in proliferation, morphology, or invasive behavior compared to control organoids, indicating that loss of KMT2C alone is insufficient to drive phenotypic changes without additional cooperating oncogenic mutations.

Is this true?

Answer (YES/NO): NO